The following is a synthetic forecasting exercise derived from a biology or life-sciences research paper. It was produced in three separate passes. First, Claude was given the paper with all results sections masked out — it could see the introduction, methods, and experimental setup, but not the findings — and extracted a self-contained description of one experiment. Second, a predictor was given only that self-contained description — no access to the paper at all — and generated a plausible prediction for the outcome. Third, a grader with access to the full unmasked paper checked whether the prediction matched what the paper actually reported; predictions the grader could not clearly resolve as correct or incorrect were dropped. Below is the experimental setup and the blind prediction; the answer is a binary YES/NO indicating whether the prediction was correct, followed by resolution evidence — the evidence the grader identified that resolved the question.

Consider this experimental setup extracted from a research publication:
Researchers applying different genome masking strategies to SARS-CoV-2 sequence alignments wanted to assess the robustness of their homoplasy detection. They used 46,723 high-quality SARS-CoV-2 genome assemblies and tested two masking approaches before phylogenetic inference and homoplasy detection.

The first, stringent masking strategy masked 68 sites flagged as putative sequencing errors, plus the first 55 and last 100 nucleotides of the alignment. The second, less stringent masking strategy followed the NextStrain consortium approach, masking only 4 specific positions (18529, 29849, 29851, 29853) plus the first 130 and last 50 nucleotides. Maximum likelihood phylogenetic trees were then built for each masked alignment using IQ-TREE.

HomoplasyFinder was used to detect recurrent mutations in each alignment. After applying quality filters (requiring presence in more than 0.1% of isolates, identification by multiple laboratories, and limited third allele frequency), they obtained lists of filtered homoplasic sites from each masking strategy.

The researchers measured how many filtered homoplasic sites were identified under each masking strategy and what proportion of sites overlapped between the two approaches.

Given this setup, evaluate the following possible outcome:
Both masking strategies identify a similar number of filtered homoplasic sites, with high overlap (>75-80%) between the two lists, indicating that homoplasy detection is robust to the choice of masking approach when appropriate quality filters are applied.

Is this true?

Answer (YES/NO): YES